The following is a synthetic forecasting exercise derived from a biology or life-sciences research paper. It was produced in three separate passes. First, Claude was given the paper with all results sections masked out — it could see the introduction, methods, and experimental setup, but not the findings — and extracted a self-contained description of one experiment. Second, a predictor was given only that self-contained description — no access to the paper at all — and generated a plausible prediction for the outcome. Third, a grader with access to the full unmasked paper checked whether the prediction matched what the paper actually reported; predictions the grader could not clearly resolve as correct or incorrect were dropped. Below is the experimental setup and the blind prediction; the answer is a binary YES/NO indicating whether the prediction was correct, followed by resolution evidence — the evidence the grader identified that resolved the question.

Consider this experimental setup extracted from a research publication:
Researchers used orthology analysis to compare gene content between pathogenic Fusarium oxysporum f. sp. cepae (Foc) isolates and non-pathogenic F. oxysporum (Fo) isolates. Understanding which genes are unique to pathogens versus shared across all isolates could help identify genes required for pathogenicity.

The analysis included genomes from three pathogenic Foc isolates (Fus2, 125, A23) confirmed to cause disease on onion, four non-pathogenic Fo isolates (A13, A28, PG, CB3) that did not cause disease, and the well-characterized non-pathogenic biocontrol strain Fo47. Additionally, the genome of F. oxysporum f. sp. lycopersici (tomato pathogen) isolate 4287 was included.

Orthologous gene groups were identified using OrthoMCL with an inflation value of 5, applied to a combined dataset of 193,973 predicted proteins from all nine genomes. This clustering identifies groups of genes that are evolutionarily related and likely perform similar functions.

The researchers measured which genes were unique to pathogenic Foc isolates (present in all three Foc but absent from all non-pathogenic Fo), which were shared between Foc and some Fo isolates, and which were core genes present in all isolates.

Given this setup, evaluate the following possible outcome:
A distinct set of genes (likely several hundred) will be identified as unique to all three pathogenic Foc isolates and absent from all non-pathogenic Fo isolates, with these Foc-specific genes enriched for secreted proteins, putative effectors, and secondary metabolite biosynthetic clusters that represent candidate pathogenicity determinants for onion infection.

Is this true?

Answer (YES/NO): NO